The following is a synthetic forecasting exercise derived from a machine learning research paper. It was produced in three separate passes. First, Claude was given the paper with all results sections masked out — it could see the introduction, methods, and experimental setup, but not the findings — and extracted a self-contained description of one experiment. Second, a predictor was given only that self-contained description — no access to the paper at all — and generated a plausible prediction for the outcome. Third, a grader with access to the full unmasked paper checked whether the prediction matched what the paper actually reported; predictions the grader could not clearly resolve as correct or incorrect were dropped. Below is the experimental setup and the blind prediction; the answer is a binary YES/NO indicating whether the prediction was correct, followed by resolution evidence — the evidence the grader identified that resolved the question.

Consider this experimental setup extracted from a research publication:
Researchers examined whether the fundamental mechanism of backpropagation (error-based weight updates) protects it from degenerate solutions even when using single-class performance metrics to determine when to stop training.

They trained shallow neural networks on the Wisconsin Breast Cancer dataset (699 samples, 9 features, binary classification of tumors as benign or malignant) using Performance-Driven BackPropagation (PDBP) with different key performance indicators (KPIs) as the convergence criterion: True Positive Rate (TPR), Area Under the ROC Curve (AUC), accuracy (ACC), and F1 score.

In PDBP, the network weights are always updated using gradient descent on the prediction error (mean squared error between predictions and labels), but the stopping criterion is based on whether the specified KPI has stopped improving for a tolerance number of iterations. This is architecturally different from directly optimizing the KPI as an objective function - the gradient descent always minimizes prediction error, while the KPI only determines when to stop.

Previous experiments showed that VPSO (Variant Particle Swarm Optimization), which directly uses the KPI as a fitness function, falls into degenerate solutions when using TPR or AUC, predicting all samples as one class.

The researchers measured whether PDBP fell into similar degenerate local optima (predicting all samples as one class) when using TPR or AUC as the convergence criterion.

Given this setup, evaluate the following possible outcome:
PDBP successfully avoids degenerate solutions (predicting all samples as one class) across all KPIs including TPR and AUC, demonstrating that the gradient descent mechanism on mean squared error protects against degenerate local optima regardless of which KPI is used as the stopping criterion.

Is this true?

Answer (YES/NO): YES